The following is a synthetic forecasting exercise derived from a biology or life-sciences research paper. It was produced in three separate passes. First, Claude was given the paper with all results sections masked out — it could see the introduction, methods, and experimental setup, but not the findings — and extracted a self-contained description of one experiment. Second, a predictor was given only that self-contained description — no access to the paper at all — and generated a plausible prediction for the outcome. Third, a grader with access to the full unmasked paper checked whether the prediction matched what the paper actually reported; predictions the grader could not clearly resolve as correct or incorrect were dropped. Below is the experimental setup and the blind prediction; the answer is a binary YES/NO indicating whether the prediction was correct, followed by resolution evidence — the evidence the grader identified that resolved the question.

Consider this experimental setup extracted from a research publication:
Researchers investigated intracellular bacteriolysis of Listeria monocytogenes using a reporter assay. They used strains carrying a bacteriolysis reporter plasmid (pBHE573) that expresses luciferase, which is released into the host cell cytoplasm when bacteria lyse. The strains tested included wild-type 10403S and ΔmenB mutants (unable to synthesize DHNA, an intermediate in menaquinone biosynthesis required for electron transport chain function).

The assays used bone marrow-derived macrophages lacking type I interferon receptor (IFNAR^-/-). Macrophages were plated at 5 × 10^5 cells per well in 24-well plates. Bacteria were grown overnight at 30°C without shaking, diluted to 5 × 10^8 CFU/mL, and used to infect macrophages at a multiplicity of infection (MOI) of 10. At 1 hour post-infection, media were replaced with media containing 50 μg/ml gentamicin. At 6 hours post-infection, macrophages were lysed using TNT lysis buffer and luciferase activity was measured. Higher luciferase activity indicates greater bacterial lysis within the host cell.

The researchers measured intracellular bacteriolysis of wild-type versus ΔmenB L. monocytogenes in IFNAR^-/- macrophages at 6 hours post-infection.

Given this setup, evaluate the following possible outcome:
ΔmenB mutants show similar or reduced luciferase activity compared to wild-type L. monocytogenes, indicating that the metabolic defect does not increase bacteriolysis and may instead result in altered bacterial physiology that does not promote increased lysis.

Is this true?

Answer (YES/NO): NO